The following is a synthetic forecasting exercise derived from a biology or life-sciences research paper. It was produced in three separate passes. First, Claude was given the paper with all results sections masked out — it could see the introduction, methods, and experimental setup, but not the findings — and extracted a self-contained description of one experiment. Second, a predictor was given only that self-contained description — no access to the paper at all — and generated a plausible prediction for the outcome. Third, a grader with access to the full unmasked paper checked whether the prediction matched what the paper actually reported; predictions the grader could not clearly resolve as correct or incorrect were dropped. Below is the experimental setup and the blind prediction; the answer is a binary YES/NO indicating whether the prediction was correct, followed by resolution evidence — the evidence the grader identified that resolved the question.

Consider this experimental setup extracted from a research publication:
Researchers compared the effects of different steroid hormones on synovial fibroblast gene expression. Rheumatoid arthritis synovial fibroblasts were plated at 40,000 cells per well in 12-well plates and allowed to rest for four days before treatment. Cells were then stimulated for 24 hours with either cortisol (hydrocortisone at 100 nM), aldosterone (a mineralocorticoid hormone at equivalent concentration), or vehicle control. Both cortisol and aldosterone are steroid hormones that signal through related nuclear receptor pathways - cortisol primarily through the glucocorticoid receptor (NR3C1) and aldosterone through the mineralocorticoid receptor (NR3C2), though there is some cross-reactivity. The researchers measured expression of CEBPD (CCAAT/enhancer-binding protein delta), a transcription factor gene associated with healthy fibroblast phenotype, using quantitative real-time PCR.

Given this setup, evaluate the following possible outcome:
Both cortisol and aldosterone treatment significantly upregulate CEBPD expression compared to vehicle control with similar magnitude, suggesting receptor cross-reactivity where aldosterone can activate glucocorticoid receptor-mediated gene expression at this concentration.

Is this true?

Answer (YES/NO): NO